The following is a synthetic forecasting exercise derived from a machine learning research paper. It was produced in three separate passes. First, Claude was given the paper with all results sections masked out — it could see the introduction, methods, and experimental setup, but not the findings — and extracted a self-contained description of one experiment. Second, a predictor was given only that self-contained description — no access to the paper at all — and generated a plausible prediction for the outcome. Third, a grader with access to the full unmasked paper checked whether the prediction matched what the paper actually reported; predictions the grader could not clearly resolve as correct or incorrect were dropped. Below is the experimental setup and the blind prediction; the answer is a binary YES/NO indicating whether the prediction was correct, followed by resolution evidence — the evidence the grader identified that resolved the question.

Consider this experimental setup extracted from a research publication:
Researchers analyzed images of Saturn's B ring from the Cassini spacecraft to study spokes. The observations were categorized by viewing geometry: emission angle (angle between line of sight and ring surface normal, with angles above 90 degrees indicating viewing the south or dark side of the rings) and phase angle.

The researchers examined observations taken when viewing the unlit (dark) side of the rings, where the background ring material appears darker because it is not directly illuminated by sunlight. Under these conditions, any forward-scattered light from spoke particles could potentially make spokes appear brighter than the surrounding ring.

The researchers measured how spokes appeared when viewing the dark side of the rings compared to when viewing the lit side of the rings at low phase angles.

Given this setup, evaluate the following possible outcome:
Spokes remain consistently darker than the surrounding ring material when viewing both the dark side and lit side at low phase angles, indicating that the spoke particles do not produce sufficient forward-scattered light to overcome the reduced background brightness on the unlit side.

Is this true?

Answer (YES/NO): NO